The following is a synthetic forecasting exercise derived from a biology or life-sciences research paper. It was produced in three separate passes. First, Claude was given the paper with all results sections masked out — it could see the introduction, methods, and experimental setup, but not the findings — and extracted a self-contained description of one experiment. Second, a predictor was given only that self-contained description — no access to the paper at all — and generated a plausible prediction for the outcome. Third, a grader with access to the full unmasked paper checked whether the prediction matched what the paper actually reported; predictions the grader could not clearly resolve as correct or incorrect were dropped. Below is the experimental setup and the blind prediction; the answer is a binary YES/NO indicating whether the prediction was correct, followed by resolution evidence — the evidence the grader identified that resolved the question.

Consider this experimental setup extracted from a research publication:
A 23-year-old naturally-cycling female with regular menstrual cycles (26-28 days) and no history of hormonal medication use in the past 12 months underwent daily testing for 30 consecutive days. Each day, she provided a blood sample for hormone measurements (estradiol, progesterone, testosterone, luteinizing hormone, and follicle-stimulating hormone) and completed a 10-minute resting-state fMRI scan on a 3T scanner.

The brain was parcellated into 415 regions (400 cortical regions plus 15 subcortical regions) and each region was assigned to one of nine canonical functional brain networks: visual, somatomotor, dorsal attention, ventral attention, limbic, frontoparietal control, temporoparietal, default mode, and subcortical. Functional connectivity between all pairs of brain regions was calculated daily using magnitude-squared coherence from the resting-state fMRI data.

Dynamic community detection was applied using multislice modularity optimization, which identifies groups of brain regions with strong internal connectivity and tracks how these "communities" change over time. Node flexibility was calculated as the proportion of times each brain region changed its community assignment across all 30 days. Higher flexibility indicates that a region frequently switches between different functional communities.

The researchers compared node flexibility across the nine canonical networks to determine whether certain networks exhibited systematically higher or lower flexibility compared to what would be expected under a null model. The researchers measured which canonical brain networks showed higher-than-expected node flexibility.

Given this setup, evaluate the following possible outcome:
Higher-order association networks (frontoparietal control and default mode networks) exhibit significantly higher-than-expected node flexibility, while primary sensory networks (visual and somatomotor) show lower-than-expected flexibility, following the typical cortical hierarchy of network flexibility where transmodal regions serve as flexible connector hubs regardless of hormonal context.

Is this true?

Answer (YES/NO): NO